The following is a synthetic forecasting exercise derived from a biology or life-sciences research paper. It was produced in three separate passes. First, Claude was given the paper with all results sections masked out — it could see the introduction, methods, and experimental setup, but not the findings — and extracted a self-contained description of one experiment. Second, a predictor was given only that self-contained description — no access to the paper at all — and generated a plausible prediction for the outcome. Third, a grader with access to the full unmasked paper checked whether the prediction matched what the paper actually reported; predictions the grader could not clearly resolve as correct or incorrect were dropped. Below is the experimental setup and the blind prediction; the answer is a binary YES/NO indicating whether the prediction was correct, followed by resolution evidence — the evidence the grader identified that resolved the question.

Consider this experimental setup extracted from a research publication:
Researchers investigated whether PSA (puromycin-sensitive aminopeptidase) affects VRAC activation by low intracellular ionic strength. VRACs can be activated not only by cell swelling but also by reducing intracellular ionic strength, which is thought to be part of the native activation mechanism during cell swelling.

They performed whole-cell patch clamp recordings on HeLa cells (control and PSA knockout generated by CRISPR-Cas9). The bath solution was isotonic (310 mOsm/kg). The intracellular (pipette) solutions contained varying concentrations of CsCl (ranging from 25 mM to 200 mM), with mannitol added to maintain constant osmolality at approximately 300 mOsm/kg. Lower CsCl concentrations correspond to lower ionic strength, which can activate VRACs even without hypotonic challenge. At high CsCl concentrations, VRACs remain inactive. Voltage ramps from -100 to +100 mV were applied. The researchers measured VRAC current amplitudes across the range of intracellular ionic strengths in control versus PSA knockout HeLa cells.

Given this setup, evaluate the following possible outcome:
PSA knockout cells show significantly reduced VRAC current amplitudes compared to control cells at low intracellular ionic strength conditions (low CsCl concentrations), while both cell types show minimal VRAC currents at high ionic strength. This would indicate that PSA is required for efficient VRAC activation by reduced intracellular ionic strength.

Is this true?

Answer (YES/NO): NO